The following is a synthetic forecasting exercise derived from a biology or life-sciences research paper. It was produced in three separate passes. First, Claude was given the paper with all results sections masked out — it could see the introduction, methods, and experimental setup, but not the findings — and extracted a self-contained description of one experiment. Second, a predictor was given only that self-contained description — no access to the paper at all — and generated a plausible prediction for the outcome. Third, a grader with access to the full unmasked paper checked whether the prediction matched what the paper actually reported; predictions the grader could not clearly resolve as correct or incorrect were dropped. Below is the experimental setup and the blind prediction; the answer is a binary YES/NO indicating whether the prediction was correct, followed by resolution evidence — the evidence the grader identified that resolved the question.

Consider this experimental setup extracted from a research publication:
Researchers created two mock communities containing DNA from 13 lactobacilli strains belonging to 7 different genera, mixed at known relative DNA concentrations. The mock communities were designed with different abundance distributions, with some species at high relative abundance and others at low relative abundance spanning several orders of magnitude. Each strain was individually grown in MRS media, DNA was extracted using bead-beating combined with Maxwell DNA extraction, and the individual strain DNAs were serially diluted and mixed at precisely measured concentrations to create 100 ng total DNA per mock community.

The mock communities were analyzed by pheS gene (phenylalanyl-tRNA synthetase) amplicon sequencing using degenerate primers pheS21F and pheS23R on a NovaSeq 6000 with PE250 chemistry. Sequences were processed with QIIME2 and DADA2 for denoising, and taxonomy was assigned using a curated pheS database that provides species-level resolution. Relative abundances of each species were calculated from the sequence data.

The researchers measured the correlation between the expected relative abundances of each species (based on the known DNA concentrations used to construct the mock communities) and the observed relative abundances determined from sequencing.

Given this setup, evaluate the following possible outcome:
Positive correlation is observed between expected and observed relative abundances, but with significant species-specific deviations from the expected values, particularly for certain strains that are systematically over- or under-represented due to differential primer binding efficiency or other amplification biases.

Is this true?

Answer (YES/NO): NO